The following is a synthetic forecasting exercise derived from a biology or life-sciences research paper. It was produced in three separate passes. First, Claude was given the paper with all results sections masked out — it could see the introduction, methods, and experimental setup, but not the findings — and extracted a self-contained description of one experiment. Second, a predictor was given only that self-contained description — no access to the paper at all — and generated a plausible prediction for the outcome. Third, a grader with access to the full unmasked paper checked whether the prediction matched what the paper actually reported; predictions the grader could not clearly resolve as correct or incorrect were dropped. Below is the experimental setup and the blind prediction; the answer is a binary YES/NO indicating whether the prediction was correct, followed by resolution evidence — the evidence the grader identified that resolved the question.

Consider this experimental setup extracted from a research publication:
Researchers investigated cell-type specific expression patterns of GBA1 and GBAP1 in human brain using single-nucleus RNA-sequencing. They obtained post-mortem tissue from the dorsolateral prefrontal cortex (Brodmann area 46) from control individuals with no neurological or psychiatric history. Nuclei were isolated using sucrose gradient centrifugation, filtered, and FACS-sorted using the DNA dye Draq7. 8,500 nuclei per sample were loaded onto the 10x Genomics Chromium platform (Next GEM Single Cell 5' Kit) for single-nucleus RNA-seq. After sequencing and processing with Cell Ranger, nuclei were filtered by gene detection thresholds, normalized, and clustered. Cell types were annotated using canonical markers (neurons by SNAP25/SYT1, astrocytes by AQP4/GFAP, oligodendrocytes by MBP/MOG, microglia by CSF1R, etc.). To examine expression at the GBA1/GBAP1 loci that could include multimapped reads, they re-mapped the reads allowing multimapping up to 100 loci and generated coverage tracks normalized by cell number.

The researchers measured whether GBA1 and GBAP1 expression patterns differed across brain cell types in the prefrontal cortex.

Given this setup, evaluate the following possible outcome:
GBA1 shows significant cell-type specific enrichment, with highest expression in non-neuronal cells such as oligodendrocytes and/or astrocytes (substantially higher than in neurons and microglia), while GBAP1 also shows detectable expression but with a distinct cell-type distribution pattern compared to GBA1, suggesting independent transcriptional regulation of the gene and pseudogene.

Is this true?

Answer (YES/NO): NO